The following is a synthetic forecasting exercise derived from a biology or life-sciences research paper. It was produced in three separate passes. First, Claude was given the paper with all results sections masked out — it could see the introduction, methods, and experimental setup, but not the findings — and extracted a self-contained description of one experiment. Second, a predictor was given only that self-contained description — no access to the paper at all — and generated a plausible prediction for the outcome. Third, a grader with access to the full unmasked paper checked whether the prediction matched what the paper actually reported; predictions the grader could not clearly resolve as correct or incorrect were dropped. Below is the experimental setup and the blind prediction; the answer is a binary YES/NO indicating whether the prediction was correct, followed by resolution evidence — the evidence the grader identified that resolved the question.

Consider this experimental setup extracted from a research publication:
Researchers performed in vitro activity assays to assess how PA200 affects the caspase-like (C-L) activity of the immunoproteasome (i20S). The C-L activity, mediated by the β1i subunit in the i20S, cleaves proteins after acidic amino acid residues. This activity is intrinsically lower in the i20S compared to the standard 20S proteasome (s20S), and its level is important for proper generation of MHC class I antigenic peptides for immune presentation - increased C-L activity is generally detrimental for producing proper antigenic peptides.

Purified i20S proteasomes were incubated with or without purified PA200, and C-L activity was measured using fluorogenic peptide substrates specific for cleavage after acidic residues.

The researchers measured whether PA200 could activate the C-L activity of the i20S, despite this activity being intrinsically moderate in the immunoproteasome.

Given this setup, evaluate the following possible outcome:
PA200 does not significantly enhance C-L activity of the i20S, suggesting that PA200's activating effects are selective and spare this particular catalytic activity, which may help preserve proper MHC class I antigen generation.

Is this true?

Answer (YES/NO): NO